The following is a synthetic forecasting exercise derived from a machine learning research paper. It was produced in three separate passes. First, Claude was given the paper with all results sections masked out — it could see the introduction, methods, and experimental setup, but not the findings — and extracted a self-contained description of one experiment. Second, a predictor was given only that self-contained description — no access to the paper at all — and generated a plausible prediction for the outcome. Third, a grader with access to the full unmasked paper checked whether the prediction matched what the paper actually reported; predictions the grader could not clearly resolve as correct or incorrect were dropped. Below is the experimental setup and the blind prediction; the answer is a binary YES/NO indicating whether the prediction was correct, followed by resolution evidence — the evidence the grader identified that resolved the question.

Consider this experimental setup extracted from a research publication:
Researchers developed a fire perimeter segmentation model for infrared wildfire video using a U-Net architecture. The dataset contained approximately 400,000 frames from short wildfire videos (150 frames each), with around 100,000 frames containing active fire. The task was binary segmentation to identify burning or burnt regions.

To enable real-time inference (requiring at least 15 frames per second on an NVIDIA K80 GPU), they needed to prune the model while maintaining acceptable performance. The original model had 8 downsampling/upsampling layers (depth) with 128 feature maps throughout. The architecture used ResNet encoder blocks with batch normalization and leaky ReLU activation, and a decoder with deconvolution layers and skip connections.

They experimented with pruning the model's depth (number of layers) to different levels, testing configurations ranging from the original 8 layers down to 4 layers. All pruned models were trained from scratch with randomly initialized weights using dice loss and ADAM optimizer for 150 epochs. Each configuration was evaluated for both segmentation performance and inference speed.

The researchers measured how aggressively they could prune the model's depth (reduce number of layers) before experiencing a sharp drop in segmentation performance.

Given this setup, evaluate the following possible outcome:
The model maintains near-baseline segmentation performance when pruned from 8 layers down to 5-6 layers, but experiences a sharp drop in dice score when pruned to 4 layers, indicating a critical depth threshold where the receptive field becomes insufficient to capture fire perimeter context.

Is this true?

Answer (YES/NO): NO